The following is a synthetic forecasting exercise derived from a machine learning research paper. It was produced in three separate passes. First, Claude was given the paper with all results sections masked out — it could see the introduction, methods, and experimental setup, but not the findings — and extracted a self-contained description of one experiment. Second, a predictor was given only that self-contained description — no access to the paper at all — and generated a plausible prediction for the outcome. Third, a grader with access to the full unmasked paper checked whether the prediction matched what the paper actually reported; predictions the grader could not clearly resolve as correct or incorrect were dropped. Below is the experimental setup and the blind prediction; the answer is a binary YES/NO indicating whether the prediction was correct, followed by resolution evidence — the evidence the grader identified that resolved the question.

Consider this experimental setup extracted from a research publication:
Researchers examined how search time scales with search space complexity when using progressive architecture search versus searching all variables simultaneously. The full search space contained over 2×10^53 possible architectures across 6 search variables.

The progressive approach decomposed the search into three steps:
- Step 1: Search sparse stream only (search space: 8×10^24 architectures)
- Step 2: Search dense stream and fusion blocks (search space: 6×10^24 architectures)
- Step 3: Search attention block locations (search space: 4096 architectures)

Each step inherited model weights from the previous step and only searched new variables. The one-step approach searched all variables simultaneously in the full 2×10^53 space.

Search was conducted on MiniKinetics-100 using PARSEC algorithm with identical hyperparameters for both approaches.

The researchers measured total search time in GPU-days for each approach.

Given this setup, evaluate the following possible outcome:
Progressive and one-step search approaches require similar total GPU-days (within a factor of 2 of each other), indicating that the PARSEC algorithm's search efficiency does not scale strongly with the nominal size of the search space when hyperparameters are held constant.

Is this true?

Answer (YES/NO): YES